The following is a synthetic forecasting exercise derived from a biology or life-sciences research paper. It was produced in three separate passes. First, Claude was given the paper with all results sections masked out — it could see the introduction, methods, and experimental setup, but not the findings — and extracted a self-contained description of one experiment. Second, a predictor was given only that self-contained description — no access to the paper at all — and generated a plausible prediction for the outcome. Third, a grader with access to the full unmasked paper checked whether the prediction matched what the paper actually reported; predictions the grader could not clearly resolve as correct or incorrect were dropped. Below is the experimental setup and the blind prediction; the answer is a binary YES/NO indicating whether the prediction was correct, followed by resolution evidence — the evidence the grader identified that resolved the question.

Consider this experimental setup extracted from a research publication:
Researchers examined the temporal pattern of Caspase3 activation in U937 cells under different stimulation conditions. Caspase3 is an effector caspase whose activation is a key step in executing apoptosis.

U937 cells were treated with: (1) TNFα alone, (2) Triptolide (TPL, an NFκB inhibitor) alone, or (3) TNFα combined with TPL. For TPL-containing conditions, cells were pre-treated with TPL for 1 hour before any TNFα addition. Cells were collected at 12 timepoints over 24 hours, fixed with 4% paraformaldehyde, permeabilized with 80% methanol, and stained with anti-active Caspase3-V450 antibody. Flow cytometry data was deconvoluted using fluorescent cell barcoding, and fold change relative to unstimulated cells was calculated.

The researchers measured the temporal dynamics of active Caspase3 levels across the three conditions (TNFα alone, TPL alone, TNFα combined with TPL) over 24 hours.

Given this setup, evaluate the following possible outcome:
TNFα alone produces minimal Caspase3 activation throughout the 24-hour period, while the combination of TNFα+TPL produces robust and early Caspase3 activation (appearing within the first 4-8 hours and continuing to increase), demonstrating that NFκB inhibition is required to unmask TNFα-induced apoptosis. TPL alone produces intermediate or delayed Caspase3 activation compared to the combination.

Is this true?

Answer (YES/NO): NO